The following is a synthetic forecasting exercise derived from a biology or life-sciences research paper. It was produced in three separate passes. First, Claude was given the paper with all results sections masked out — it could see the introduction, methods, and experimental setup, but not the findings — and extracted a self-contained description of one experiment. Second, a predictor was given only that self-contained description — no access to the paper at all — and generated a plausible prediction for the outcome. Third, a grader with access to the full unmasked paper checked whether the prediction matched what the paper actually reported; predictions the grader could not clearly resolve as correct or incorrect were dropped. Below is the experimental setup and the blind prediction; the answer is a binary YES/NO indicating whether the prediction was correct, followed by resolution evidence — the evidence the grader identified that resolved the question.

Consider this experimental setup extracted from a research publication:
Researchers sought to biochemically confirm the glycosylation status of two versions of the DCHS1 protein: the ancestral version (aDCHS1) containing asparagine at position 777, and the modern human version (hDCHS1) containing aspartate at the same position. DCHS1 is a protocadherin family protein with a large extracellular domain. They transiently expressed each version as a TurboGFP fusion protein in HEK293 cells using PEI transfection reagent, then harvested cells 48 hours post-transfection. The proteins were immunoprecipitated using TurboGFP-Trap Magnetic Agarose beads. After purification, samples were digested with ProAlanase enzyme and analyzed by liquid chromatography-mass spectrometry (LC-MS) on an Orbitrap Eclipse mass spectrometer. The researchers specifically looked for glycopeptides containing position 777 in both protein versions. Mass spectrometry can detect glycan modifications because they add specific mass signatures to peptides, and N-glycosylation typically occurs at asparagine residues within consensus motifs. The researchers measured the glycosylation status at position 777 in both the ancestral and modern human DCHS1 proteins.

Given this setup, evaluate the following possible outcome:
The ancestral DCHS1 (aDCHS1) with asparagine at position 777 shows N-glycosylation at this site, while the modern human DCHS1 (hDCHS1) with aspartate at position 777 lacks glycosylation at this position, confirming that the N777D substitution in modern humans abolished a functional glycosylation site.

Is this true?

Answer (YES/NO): YES